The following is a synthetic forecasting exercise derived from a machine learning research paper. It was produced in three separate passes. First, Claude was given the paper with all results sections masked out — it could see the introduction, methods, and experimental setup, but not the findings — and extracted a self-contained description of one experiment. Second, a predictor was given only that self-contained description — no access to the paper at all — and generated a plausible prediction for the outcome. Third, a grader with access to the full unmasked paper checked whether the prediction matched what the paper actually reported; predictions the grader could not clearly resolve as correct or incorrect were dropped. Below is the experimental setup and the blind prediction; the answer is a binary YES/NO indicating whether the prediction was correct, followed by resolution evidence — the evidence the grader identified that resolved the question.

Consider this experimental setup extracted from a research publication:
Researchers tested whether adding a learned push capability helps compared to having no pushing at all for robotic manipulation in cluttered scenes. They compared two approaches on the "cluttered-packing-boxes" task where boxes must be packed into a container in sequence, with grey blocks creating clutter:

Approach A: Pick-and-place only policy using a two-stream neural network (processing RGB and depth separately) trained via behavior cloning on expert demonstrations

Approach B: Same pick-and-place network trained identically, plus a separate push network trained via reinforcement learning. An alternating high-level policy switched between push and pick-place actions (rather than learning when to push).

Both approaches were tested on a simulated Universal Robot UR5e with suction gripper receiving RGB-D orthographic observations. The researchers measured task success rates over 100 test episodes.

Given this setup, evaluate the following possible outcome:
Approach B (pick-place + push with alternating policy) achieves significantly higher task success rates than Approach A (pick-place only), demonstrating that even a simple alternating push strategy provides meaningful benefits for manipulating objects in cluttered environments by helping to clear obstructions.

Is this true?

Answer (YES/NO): NO